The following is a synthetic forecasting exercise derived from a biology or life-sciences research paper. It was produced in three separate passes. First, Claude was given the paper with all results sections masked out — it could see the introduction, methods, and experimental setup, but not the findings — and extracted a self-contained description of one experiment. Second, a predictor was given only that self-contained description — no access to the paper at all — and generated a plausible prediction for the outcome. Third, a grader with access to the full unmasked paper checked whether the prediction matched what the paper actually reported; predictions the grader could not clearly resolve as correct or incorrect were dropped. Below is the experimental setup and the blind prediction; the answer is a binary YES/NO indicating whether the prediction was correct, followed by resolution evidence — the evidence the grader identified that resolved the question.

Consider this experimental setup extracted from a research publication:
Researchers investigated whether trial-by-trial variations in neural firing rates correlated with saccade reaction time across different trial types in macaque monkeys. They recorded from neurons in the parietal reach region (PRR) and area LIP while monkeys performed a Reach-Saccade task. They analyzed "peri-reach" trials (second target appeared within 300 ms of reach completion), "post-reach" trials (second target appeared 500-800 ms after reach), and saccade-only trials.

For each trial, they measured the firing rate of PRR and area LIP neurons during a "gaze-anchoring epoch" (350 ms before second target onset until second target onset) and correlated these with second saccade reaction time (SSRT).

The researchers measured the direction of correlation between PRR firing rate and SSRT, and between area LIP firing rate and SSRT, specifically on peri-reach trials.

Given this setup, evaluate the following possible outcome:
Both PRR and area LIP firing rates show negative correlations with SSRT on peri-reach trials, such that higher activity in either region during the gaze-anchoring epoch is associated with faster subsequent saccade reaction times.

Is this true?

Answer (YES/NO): NO